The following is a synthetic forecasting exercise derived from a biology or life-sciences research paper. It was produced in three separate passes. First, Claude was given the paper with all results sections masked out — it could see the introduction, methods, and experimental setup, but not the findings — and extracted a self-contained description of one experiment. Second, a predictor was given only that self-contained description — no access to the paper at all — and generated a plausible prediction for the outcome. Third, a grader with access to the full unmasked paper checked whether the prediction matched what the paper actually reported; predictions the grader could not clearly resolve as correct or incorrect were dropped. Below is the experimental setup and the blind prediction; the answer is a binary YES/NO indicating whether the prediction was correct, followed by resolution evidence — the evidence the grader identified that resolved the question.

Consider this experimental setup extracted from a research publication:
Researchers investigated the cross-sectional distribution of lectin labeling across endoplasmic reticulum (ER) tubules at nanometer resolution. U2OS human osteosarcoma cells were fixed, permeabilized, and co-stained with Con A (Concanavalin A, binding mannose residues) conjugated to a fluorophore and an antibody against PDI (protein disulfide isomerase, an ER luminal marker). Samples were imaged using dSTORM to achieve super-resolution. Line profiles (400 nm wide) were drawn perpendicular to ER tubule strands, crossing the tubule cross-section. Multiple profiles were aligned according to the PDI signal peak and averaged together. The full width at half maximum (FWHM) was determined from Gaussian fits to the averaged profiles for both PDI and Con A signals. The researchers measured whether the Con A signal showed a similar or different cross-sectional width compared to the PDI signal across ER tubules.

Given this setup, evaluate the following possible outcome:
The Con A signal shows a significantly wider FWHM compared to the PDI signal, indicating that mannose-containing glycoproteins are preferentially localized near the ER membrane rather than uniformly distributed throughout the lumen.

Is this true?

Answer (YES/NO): YES